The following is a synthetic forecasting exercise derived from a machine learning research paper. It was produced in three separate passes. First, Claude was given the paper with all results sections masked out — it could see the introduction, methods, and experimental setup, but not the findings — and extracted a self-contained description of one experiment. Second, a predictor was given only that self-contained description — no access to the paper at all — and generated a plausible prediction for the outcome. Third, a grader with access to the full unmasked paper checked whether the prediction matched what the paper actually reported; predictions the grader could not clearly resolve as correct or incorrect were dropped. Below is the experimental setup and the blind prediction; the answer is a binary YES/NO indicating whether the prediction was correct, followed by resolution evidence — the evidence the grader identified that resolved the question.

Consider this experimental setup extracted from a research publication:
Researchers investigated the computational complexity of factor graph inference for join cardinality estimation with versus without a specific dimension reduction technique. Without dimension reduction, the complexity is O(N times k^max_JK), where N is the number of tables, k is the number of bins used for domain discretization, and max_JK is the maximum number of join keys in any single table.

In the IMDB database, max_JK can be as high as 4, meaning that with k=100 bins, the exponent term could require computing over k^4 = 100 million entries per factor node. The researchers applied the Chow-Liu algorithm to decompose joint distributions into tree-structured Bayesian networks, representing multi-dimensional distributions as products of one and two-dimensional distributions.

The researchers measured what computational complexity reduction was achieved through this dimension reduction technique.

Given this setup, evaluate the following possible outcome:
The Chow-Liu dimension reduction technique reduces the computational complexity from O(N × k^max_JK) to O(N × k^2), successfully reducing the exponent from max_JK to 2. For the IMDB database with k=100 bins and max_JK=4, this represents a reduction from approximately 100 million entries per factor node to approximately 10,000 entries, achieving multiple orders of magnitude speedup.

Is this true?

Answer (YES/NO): YES